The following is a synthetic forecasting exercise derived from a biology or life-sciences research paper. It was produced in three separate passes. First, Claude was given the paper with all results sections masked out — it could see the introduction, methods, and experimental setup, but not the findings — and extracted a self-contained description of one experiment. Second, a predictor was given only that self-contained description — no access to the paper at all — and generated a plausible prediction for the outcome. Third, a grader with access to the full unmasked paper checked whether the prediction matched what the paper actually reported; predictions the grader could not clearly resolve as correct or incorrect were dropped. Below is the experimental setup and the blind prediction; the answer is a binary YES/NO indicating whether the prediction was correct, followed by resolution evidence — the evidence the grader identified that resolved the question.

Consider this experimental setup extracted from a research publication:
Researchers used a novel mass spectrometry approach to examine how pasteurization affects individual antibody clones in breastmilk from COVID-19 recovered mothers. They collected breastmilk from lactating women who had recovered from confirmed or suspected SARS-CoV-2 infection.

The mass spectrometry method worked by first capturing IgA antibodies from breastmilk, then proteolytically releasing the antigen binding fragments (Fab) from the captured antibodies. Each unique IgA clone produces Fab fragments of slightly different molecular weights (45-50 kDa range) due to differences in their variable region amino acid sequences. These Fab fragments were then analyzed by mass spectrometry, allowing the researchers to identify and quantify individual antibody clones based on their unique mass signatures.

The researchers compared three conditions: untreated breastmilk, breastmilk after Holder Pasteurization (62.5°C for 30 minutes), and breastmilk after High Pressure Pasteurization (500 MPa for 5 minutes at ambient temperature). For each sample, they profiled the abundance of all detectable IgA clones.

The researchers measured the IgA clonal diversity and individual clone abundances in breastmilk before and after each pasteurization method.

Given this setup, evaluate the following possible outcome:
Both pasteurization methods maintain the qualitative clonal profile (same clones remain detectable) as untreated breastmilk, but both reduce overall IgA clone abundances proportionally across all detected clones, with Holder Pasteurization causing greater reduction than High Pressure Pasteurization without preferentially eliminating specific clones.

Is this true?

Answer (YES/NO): YES